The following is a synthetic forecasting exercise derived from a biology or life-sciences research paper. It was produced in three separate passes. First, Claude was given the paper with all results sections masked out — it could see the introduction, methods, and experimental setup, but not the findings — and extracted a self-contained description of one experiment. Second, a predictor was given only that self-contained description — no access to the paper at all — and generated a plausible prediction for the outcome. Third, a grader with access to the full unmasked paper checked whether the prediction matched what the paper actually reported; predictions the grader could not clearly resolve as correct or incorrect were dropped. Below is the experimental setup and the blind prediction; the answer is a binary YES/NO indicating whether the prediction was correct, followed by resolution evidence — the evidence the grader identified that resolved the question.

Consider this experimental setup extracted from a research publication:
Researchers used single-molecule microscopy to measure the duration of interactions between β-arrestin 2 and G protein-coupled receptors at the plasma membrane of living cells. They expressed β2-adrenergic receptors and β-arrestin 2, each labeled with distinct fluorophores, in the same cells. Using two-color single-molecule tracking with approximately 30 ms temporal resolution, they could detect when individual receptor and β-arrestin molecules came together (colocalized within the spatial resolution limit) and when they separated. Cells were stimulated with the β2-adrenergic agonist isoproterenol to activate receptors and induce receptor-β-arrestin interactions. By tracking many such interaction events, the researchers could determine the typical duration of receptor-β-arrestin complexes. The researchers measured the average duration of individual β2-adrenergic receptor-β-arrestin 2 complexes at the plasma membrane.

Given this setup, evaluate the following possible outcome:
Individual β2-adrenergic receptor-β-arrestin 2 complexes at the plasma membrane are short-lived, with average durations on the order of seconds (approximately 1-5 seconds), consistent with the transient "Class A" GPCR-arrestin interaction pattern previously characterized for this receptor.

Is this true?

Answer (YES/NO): NO